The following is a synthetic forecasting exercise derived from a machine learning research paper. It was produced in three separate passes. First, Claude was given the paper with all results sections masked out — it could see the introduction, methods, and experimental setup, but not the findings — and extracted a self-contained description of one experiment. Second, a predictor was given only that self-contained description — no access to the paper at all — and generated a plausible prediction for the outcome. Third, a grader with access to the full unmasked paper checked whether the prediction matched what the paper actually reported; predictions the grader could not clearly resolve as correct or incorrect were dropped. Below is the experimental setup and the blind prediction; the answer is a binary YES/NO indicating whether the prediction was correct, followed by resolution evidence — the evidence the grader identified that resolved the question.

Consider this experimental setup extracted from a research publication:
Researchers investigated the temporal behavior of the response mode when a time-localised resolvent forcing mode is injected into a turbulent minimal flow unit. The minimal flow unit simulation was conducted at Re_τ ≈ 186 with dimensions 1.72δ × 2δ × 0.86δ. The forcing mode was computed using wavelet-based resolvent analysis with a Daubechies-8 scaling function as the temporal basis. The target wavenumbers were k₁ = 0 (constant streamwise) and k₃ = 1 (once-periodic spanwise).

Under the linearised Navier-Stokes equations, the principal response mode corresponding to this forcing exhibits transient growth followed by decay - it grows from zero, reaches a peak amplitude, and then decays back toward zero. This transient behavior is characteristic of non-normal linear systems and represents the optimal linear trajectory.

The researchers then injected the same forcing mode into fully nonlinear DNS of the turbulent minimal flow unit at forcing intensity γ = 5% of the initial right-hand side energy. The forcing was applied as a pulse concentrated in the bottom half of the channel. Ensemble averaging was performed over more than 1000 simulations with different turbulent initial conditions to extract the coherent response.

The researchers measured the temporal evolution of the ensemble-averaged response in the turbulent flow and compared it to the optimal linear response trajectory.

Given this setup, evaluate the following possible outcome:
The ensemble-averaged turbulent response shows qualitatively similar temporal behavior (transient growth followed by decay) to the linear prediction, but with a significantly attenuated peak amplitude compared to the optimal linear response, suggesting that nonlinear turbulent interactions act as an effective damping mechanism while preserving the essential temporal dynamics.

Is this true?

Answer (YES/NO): NO